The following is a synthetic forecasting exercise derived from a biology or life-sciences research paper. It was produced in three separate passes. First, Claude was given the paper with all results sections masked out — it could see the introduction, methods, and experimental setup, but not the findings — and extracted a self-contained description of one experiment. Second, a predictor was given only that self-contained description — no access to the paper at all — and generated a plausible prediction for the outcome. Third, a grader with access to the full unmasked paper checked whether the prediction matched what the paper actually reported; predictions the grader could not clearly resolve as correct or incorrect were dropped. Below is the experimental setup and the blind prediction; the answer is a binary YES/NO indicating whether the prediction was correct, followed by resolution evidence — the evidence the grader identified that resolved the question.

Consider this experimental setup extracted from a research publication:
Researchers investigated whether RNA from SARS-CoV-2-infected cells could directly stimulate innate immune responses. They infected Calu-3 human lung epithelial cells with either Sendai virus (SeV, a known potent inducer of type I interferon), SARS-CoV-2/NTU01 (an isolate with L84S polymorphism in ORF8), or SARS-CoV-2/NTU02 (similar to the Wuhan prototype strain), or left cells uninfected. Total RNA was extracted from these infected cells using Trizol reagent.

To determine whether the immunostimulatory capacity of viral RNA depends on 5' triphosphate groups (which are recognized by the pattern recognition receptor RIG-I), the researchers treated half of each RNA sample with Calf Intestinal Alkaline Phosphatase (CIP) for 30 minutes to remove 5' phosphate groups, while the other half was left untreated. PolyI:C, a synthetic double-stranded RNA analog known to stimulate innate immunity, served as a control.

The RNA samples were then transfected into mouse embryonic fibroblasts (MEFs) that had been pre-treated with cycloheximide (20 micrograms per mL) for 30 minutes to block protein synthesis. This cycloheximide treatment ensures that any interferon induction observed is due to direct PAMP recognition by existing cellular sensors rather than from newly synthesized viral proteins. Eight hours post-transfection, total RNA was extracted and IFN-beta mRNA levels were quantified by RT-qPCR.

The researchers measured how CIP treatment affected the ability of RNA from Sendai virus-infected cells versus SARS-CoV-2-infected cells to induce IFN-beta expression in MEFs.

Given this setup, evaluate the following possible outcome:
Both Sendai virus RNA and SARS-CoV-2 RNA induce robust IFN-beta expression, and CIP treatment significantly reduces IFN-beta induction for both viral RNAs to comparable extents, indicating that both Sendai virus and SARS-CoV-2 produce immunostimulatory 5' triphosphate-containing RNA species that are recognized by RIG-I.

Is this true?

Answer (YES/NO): NO